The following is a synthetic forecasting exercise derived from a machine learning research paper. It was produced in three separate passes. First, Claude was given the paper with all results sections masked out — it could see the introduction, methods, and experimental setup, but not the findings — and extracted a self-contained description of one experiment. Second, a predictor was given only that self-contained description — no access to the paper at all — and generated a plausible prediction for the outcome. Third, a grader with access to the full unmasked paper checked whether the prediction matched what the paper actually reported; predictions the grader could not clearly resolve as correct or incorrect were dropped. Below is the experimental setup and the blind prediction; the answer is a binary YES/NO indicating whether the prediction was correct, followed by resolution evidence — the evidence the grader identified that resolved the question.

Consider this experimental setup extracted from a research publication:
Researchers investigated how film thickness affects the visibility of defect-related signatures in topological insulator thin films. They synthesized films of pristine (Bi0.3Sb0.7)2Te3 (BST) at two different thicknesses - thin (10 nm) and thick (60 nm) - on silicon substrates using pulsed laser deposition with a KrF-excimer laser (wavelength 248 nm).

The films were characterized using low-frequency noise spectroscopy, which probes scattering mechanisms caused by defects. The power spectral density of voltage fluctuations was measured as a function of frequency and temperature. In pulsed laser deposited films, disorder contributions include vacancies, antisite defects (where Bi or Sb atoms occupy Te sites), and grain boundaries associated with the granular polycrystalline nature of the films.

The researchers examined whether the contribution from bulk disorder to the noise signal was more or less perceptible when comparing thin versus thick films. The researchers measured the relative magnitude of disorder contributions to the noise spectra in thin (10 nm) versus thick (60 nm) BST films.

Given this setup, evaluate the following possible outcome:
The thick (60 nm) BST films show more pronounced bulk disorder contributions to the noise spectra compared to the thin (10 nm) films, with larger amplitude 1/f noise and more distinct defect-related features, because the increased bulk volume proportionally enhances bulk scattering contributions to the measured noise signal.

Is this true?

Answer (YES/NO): YES